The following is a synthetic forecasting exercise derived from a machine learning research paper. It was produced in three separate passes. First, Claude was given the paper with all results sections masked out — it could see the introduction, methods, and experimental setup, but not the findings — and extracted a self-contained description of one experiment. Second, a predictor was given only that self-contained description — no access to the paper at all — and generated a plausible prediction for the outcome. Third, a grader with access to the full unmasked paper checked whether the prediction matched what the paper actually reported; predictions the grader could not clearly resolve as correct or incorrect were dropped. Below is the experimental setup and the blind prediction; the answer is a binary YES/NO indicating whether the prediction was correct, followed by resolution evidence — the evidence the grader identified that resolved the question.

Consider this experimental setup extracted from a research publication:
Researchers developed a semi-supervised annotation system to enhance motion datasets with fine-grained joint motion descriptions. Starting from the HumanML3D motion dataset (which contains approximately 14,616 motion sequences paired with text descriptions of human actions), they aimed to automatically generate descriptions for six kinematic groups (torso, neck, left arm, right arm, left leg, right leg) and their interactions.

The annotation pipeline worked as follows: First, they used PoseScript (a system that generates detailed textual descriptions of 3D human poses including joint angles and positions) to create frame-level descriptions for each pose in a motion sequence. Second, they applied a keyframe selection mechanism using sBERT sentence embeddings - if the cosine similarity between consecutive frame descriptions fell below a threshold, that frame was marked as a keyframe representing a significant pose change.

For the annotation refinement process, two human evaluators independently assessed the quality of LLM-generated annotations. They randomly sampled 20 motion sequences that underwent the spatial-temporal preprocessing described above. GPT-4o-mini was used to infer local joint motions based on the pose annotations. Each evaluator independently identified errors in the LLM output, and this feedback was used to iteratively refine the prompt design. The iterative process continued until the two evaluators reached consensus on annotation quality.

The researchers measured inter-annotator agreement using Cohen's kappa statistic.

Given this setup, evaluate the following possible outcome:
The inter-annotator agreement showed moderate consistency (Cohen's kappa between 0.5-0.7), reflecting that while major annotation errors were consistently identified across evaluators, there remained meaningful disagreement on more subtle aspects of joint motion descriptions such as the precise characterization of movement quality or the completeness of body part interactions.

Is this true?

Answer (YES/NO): NO